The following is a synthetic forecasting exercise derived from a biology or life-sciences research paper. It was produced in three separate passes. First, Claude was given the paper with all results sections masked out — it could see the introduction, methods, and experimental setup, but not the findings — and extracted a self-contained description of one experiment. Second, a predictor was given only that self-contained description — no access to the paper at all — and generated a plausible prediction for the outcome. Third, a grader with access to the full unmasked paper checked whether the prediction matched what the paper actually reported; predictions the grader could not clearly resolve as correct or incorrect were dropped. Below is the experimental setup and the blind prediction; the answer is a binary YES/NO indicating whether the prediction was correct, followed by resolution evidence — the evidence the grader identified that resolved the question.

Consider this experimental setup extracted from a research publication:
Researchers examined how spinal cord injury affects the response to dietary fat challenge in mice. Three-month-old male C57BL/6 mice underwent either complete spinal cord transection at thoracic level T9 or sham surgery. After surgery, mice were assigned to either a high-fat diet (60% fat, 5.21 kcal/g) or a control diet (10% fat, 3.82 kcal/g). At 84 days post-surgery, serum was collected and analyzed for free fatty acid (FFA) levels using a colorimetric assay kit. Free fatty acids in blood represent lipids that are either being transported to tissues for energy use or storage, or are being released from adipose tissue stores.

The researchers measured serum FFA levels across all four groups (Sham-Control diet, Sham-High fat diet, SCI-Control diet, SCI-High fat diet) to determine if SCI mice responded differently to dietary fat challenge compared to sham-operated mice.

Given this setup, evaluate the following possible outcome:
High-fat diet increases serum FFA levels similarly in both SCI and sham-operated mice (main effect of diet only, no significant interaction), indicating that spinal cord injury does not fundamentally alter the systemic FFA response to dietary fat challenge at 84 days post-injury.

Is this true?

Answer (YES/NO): NO